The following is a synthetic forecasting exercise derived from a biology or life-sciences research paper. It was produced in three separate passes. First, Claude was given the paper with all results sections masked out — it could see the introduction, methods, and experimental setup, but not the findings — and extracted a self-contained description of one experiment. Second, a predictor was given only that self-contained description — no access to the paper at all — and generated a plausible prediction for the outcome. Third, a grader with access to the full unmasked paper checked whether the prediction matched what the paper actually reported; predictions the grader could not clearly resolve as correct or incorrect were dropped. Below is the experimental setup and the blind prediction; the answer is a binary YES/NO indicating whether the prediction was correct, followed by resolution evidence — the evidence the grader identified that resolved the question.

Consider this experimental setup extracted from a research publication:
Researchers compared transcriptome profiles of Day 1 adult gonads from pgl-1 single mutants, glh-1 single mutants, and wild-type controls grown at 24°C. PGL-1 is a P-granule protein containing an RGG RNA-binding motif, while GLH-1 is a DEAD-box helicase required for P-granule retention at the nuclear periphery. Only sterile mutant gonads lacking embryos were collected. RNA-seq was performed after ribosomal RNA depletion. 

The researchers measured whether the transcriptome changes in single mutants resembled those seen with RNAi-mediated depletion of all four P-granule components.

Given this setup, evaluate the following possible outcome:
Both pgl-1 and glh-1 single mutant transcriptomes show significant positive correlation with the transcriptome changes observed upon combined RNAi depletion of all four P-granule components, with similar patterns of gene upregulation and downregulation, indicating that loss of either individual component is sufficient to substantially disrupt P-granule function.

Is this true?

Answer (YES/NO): NO